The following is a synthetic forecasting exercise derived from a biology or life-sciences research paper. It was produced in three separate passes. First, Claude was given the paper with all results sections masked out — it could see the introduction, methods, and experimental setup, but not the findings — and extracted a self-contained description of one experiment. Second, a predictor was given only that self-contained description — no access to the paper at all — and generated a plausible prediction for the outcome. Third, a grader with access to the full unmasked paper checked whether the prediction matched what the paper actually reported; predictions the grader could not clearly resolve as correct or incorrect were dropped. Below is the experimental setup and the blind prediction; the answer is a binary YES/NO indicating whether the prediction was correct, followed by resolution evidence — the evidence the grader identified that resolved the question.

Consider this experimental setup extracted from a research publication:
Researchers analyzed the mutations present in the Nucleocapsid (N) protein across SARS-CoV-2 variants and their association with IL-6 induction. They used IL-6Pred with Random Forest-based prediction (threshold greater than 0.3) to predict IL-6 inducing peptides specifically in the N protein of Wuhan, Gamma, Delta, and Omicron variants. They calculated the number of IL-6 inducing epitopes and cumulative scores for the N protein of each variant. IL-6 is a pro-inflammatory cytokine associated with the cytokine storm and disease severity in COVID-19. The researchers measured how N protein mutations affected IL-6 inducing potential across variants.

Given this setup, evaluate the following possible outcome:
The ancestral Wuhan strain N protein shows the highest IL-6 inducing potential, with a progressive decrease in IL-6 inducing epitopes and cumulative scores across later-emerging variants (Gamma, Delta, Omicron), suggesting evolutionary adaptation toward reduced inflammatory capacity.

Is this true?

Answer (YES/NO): NO